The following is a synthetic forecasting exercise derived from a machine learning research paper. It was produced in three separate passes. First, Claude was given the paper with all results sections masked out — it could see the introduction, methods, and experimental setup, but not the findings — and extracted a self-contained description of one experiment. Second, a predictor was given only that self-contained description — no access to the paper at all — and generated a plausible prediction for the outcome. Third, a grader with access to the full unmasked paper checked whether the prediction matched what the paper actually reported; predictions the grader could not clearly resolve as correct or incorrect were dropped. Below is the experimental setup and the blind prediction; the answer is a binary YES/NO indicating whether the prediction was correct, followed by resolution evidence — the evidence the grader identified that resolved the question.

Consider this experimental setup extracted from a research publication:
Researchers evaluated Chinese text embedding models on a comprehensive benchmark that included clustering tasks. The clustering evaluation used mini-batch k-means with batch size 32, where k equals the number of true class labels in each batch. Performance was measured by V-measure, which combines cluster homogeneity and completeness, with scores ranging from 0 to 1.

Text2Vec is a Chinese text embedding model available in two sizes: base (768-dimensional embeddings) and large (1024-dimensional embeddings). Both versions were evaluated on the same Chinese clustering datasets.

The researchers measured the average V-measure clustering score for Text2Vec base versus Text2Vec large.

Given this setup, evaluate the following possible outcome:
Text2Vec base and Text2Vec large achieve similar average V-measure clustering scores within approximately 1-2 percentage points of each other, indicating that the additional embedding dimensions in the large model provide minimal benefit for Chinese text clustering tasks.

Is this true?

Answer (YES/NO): NO